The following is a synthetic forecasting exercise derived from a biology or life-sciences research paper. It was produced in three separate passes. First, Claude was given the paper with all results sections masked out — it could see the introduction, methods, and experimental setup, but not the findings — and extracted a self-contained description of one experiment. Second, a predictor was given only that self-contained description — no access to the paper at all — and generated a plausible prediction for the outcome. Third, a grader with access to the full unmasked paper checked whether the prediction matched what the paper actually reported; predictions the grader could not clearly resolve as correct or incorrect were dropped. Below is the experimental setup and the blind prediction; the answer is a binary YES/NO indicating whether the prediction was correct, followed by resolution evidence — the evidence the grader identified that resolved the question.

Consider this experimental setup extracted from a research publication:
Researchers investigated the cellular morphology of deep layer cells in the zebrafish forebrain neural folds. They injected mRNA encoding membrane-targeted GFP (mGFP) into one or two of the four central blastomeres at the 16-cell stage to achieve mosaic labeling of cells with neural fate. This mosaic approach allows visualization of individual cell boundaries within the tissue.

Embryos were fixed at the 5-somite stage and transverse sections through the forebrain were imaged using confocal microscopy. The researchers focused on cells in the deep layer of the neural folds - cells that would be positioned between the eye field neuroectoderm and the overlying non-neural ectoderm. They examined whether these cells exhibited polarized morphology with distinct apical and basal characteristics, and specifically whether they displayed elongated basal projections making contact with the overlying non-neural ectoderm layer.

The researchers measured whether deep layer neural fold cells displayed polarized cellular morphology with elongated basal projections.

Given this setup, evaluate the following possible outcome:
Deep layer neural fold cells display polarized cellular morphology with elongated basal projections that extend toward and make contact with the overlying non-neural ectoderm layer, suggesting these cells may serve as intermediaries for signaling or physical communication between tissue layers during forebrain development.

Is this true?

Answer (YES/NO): NO